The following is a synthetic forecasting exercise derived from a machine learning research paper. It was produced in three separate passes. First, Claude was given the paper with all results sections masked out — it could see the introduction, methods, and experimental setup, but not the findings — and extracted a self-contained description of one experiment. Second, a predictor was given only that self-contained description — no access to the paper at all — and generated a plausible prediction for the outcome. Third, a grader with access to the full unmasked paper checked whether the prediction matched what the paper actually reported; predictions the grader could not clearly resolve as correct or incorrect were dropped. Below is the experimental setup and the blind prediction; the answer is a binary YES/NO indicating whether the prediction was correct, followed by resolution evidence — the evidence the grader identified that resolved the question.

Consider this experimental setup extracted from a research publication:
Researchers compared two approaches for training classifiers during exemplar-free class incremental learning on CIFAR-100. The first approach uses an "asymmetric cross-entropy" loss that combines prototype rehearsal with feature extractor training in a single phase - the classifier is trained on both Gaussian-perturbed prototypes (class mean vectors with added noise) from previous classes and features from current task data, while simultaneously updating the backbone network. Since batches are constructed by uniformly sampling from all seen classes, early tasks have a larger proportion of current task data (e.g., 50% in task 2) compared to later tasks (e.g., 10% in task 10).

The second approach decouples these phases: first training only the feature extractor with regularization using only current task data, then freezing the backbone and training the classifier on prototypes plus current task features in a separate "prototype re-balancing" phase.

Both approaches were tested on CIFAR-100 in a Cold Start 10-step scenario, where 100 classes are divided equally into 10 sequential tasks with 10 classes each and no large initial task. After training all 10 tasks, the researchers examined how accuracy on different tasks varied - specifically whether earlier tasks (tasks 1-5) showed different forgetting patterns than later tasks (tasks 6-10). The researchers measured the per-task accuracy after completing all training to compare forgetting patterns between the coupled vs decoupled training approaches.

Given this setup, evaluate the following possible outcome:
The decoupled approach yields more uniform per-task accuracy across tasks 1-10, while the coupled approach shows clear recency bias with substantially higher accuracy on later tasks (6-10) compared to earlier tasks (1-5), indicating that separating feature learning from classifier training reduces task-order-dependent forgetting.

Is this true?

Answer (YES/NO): YES